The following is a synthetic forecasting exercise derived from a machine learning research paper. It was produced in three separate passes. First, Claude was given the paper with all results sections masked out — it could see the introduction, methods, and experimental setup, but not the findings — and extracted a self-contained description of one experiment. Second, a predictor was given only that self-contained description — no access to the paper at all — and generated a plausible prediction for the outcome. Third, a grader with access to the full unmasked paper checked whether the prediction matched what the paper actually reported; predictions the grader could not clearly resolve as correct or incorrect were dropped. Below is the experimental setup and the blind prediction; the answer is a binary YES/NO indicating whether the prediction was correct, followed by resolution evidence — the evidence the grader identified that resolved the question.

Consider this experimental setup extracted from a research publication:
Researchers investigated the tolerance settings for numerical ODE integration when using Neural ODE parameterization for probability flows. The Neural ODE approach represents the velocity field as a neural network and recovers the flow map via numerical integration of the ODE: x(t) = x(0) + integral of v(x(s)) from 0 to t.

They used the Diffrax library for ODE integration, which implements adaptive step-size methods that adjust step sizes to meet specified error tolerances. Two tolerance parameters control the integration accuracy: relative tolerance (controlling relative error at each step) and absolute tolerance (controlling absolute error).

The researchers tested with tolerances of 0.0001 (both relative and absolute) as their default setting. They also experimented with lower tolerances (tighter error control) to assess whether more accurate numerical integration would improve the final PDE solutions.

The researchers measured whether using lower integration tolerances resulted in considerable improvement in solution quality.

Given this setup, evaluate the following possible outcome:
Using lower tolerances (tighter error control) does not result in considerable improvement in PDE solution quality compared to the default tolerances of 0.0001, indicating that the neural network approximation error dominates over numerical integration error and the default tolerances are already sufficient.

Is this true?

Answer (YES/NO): YES